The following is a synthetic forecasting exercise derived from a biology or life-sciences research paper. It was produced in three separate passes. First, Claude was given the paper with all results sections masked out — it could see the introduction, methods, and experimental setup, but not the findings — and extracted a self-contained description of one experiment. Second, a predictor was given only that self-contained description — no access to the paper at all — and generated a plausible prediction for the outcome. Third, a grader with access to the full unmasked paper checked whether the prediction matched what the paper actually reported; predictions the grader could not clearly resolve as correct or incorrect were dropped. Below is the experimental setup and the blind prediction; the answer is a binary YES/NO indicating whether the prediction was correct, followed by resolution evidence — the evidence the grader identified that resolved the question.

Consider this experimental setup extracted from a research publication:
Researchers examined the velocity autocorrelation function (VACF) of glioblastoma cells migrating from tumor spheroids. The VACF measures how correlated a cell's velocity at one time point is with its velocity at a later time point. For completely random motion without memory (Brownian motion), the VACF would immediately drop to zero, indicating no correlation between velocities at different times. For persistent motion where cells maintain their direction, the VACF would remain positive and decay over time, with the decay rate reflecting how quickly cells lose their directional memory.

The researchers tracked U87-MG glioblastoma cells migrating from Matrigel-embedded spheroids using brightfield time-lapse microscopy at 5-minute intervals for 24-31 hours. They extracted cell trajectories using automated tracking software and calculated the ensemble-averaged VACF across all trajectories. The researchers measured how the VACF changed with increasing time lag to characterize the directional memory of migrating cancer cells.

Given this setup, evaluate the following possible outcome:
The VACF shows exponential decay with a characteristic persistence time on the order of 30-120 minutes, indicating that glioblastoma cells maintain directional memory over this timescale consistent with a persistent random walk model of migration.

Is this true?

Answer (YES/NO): NO